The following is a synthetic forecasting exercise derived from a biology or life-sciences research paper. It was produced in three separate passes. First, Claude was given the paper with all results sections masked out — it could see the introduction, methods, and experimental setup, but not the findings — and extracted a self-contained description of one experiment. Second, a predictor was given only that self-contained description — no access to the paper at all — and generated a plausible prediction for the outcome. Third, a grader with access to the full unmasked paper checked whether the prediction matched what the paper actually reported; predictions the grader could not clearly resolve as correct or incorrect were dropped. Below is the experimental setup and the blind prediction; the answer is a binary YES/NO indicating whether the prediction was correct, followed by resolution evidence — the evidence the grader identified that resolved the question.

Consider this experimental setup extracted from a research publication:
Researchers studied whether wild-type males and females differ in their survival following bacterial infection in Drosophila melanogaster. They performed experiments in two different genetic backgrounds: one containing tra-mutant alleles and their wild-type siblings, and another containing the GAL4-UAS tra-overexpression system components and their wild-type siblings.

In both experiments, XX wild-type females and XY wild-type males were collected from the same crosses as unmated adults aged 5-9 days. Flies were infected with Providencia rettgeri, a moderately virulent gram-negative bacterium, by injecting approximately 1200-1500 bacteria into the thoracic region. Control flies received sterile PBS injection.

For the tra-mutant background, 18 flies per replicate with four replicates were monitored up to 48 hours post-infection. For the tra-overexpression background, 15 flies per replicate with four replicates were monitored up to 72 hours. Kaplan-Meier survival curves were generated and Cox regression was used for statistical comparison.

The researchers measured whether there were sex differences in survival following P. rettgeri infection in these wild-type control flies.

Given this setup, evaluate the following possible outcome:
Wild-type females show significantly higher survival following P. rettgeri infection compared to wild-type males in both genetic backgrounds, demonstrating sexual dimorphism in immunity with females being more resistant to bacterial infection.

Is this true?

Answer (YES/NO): YES